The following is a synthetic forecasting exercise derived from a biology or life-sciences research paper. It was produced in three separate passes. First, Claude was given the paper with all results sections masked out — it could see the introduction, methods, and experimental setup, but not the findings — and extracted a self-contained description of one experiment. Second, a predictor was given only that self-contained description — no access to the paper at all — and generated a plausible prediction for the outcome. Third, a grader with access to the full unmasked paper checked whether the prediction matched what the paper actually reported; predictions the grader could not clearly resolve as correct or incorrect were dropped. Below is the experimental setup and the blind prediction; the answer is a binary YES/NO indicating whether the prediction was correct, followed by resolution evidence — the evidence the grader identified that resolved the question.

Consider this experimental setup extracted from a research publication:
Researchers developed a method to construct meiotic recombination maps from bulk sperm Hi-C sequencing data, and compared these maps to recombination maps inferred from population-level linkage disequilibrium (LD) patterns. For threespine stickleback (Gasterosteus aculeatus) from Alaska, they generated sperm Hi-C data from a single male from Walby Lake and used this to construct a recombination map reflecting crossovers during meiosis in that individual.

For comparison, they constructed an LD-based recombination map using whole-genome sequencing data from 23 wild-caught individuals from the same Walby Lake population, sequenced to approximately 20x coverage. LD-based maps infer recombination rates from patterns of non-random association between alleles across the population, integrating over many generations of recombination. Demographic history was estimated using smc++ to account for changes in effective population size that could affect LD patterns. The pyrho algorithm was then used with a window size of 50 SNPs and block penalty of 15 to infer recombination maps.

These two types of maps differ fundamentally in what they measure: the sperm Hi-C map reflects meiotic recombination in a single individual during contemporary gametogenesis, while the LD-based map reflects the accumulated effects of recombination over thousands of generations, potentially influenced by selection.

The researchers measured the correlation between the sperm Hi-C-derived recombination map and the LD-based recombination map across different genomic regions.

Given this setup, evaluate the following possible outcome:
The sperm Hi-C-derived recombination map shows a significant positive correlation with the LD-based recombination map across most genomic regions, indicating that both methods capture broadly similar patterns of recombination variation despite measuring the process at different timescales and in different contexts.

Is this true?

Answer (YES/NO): YES